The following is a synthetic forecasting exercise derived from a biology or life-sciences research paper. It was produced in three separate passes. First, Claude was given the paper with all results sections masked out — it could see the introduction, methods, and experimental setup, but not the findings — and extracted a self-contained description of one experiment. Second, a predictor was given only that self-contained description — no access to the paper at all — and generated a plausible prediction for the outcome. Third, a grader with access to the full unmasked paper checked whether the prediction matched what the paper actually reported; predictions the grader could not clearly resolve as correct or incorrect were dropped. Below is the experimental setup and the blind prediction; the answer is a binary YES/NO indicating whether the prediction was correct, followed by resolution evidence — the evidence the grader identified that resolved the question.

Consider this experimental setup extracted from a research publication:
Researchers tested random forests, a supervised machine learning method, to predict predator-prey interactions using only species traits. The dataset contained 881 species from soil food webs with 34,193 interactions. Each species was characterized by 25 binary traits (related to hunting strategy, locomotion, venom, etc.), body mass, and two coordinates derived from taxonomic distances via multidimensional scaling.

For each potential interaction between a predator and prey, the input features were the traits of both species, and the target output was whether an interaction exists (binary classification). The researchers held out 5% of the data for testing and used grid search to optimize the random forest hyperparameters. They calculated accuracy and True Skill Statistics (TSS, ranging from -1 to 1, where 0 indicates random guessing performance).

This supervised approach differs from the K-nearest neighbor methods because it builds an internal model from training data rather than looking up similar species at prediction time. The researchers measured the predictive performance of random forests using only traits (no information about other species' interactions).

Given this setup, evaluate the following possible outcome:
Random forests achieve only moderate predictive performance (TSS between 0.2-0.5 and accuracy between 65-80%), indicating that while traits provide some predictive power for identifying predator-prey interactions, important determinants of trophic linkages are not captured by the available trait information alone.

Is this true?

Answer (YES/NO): NO